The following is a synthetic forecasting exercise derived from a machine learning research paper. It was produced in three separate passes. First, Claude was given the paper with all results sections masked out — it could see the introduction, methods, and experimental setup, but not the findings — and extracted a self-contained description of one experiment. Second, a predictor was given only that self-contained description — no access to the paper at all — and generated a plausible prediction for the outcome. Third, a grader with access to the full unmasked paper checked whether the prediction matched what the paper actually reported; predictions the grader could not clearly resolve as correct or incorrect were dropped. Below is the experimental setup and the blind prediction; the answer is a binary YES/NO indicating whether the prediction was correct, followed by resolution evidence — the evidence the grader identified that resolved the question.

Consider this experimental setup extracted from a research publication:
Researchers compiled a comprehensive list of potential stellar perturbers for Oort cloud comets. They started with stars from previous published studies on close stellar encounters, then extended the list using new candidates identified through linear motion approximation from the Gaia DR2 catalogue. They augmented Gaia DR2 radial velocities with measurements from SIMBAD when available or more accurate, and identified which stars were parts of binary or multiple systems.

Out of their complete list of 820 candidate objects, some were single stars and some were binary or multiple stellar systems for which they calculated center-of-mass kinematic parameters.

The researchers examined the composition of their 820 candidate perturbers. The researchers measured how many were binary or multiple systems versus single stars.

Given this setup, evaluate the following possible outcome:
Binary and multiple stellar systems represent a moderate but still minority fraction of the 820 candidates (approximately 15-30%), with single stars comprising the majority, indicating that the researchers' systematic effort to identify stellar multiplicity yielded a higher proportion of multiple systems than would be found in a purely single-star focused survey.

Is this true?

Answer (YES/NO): NO